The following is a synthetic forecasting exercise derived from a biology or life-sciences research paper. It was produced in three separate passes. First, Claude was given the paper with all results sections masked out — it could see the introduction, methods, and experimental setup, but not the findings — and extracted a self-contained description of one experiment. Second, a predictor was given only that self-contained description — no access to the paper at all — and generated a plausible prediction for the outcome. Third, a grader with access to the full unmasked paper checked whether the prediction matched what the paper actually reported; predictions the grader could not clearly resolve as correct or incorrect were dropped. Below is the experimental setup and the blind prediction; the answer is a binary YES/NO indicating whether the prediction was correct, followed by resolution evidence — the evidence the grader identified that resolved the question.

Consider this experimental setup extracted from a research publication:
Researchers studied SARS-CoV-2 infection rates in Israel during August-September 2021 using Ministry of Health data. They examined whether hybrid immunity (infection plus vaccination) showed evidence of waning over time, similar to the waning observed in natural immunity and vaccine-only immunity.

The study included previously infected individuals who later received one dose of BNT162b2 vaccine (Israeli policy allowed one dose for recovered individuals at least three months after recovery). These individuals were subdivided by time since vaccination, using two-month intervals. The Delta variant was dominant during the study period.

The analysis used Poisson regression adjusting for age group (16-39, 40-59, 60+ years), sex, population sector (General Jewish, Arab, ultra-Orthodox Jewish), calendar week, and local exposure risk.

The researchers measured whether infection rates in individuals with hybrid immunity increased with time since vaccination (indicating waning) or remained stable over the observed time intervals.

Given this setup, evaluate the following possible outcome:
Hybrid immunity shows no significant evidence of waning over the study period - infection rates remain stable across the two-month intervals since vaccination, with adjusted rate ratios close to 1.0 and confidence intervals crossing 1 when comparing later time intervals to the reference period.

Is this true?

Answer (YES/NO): NO